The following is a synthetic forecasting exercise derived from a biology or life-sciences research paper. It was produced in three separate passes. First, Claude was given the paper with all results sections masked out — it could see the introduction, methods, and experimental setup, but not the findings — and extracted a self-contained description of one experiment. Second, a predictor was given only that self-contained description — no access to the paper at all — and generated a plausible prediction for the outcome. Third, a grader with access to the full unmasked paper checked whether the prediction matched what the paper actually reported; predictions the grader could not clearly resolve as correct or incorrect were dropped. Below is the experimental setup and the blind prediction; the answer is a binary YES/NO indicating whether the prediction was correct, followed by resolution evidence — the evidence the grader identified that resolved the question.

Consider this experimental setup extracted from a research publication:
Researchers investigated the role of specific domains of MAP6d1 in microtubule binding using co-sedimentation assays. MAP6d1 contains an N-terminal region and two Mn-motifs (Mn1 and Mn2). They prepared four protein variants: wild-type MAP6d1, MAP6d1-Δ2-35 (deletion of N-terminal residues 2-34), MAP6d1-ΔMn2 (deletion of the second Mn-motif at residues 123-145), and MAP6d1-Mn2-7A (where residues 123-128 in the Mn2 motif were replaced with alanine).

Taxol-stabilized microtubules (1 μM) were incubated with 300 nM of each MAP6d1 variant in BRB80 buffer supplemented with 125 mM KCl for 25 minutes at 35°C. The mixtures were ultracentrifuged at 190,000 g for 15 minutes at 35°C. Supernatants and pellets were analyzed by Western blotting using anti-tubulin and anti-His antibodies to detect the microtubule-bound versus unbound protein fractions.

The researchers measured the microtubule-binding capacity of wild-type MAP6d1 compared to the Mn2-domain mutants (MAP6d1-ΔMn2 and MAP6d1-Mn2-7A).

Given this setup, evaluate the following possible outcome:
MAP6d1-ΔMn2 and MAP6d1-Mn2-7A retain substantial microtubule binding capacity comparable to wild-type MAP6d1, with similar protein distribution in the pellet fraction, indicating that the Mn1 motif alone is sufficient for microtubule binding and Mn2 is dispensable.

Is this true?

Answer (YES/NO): NO